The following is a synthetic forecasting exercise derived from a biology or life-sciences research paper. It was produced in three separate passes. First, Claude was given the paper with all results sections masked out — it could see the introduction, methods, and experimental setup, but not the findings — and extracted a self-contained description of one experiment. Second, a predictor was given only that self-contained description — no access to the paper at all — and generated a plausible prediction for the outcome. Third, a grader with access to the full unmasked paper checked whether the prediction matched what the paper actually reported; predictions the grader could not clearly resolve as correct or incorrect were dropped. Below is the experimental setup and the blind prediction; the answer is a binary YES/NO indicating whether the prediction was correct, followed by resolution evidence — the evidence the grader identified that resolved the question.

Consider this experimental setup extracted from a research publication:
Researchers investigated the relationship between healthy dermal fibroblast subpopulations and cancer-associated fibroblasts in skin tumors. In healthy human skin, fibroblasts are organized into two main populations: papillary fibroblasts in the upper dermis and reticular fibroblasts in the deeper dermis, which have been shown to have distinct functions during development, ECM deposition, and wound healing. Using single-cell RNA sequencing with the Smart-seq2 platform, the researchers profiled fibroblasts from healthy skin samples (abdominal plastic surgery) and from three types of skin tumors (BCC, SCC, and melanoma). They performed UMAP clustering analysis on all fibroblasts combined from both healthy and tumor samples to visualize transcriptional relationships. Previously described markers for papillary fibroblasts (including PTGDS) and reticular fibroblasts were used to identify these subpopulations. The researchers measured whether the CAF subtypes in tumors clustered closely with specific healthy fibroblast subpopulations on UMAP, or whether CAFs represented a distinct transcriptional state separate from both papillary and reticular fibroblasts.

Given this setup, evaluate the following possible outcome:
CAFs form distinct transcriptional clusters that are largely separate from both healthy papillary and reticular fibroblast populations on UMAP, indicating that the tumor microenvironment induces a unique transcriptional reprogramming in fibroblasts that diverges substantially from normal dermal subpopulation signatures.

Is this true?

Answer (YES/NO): YES